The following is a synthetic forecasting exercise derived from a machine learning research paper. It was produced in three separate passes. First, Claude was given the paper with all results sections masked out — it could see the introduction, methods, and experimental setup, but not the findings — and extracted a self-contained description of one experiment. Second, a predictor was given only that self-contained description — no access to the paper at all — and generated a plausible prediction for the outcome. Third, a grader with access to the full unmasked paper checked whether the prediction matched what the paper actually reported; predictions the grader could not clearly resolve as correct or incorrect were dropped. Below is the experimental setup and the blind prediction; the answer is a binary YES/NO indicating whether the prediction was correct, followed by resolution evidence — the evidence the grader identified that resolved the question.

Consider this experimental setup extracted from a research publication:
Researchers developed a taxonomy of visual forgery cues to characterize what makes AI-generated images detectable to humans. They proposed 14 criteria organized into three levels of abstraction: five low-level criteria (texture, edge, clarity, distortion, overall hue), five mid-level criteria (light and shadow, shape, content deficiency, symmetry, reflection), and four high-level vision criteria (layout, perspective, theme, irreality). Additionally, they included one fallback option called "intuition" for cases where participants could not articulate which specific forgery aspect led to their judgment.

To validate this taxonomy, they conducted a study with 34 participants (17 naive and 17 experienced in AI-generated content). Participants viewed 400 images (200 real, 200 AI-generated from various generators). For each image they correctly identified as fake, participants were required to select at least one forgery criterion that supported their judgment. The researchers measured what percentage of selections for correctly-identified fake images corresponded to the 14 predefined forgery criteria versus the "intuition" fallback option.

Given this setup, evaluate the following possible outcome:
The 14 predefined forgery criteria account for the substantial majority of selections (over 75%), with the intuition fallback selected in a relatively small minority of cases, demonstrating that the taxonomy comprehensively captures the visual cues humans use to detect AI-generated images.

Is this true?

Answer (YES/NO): YES